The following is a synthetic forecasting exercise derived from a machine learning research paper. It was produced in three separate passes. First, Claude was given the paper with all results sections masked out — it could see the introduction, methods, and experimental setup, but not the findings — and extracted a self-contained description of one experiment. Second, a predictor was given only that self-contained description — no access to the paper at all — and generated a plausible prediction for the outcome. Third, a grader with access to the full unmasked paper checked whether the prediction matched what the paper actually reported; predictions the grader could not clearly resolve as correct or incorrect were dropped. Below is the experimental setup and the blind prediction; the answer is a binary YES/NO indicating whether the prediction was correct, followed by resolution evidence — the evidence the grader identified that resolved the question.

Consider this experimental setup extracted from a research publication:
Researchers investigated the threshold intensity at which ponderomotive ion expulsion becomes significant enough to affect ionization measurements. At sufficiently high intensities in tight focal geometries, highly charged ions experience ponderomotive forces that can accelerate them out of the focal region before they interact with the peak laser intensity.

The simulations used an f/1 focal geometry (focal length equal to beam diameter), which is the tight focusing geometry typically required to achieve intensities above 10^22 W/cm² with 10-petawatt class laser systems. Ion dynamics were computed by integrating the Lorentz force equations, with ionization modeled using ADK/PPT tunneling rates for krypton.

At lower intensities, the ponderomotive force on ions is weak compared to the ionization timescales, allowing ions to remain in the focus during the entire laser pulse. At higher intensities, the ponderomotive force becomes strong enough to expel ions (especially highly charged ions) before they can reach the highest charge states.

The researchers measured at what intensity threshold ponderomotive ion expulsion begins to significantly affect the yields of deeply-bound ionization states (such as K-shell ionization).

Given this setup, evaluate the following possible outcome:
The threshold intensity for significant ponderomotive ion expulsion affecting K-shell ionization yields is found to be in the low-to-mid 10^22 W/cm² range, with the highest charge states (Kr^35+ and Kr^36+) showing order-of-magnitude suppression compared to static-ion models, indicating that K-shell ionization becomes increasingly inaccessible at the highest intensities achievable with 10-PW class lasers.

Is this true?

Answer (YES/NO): NO